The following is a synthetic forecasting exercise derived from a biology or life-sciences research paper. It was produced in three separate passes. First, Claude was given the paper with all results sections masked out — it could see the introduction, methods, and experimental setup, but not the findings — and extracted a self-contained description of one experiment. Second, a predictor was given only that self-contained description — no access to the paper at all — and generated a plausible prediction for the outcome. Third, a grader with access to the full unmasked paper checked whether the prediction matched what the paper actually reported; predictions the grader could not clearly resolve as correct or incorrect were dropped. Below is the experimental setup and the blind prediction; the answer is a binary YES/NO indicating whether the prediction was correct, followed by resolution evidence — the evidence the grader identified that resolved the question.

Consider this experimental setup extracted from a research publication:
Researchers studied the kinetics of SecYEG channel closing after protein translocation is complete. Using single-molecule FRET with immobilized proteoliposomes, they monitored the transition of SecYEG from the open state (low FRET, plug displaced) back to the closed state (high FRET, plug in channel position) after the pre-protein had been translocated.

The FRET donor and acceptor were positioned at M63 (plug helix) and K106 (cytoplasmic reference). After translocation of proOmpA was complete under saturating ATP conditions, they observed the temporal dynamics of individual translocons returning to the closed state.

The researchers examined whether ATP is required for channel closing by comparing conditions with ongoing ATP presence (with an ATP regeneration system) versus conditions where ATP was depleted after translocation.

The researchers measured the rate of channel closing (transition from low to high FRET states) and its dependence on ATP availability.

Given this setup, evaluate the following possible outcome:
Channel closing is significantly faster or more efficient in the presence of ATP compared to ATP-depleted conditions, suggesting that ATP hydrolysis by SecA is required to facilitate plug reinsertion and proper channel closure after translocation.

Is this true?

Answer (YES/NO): NO